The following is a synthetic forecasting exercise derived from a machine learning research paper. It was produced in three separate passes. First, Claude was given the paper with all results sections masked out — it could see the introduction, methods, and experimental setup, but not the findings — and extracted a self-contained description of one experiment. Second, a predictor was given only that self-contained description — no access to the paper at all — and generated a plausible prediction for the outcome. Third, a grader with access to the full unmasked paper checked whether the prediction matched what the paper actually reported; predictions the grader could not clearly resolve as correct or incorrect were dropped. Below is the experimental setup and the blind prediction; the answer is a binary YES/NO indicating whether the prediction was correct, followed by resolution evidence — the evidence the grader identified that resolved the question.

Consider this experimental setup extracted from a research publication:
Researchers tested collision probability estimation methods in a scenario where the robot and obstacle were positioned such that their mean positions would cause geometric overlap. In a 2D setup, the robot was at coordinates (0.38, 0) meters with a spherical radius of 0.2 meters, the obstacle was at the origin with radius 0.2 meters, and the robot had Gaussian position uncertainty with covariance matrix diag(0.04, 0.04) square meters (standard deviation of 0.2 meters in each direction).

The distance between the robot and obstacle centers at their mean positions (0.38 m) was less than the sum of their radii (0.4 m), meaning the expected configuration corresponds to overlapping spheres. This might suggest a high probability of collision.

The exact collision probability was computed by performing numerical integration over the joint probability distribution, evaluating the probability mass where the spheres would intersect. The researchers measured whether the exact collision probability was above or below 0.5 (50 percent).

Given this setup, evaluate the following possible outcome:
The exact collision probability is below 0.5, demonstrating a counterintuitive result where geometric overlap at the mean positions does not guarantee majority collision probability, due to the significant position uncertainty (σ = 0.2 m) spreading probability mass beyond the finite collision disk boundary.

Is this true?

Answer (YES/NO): YES